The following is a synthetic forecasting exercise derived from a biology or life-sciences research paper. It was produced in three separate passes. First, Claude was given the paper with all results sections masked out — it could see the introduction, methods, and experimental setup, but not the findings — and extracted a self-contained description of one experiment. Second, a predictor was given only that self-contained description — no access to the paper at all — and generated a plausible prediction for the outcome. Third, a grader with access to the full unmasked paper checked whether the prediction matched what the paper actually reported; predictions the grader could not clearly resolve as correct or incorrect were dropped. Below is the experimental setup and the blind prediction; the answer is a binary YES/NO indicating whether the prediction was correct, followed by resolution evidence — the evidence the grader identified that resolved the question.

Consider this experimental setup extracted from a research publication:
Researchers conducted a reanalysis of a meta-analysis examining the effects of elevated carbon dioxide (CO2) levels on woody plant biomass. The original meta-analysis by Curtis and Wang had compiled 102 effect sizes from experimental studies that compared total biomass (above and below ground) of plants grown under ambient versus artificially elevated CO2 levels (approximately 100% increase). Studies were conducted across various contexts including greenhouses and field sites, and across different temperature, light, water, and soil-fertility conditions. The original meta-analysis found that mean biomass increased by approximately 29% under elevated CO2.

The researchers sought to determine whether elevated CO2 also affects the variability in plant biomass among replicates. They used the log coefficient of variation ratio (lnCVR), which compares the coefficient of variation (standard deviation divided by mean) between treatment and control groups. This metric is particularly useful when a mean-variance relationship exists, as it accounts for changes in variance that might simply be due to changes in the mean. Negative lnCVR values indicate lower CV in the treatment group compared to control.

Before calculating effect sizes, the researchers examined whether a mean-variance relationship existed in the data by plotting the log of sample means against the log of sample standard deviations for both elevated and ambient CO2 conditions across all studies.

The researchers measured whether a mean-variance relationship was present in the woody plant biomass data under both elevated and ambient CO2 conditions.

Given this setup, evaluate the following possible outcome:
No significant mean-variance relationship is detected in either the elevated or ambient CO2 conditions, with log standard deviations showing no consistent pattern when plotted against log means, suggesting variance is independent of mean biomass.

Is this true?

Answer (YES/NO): NO